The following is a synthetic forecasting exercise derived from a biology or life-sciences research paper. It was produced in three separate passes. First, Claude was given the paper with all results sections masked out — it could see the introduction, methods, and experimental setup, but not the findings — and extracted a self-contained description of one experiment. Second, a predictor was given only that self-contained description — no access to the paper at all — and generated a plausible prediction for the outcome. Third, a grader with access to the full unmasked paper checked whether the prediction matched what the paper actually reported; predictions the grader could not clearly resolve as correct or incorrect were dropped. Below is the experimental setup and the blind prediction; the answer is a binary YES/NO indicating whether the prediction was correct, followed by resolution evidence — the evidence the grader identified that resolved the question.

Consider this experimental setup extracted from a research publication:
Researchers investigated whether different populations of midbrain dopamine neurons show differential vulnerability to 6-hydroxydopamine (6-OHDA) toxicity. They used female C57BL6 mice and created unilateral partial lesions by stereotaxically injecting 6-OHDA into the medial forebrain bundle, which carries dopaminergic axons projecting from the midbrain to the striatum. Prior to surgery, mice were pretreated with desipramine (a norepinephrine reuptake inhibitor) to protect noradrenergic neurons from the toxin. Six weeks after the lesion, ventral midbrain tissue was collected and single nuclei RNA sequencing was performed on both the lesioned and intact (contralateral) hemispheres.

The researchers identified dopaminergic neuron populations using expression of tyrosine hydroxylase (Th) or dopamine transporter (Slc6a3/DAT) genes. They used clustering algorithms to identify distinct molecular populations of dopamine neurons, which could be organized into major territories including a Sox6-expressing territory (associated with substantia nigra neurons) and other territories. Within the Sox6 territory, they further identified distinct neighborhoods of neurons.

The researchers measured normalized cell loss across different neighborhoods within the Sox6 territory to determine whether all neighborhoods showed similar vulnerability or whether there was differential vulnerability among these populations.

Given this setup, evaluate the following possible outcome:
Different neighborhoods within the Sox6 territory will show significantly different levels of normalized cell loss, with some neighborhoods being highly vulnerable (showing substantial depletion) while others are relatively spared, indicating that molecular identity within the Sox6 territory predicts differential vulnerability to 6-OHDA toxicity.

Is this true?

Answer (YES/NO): YES